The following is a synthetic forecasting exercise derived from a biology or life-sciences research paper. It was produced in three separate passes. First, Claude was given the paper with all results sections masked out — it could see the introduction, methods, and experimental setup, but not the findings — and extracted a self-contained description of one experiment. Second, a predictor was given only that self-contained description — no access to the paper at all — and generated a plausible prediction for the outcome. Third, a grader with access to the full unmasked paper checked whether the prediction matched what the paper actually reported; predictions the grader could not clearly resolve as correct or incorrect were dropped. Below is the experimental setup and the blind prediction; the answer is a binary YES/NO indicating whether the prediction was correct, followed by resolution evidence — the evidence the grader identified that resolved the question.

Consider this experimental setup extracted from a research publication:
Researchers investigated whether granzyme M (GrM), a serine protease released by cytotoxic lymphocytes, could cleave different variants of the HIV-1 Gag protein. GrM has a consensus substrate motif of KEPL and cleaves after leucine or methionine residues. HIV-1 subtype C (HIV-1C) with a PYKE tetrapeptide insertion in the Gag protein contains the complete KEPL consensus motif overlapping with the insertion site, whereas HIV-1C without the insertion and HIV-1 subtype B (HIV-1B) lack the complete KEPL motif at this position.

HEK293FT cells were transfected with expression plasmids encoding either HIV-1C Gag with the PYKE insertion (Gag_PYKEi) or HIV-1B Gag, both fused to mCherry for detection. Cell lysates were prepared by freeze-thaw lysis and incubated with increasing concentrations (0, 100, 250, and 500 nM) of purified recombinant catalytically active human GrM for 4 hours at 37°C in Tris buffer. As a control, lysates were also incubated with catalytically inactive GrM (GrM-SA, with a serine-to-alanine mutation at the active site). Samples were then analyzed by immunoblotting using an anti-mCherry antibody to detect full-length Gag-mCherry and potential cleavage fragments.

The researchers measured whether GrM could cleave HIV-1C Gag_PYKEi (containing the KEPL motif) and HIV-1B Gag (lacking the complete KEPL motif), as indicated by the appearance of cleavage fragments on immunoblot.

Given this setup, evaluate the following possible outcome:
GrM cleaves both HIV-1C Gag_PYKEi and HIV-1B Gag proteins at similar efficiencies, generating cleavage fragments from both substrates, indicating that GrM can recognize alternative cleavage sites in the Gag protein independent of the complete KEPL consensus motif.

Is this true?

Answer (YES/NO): NO